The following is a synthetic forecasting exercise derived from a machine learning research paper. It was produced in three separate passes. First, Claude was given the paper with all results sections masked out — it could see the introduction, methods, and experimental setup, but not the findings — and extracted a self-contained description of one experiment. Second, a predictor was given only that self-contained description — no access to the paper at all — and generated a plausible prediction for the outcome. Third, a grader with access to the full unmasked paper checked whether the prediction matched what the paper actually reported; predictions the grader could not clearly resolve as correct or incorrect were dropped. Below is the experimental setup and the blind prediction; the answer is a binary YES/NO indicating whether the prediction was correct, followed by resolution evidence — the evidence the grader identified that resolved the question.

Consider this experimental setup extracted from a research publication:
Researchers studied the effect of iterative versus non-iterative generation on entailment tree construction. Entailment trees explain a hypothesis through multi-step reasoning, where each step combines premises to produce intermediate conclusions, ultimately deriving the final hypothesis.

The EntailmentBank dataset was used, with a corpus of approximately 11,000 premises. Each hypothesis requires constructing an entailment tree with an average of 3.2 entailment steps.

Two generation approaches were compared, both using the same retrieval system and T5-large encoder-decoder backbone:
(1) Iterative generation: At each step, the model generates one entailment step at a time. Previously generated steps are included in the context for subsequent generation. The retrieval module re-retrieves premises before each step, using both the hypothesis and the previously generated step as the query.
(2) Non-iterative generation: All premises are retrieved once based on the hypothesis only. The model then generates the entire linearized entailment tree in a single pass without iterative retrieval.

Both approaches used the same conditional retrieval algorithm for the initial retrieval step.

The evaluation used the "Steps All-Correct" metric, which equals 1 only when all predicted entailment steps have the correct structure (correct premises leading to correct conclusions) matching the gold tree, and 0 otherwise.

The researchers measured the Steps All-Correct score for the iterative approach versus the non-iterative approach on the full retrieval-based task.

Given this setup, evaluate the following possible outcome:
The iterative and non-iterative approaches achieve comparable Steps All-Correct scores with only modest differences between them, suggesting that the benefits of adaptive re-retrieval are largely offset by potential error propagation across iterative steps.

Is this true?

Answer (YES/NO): NO